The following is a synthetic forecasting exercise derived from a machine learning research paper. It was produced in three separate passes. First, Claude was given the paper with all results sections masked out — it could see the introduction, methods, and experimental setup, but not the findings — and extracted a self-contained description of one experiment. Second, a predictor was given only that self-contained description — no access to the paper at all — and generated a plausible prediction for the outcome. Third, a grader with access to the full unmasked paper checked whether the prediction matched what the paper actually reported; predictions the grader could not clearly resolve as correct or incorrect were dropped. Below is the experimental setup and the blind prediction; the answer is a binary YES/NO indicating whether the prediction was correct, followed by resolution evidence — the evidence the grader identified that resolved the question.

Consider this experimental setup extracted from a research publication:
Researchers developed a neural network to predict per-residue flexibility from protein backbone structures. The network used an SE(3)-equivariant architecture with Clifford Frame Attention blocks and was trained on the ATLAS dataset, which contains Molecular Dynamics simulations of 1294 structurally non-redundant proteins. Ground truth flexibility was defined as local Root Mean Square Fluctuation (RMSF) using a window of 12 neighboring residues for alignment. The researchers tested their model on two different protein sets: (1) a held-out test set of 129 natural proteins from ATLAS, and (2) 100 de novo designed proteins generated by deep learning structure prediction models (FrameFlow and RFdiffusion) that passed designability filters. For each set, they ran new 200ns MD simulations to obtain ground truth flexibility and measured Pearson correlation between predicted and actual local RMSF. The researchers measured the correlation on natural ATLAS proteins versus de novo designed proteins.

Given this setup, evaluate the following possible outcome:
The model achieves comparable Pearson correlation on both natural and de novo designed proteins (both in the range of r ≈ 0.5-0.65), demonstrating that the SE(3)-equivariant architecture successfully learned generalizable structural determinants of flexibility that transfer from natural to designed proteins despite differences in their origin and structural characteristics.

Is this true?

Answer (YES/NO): NO